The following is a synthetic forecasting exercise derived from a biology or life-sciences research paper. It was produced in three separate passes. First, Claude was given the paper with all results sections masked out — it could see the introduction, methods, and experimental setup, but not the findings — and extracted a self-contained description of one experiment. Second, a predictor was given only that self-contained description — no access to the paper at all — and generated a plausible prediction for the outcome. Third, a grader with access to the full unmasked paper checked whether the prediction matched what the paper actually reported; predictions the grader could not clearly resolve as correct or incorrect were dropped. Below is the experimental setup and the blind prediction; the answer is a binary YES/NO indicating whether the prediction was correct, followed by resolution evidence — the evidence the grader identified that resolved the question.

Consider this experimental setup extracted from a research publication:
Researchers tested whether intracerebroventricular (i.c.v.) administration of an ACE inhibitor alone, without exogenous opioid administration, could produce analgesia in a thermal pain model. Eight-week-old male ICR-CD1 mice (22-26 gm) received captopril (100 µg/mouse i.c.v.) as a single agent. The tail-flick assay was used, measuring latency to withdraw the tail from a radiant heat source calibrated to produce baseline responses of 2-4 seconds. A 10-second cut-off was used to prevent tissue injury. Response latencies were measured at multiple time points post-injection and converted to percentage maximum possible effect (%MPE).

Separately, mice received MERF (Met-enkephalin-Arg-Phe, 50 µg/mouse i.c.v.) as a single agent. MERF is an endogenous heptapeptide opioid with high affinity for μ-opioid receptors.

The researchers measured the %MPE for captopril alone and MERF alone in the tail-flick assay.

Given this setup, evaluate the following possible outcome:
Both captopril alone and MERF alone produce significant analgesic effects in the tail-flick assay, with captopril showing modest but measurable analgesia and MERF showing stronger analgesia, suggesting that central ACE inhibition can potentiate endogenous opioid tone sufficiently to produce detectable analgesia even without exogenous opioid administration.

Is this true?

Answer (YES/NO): NO